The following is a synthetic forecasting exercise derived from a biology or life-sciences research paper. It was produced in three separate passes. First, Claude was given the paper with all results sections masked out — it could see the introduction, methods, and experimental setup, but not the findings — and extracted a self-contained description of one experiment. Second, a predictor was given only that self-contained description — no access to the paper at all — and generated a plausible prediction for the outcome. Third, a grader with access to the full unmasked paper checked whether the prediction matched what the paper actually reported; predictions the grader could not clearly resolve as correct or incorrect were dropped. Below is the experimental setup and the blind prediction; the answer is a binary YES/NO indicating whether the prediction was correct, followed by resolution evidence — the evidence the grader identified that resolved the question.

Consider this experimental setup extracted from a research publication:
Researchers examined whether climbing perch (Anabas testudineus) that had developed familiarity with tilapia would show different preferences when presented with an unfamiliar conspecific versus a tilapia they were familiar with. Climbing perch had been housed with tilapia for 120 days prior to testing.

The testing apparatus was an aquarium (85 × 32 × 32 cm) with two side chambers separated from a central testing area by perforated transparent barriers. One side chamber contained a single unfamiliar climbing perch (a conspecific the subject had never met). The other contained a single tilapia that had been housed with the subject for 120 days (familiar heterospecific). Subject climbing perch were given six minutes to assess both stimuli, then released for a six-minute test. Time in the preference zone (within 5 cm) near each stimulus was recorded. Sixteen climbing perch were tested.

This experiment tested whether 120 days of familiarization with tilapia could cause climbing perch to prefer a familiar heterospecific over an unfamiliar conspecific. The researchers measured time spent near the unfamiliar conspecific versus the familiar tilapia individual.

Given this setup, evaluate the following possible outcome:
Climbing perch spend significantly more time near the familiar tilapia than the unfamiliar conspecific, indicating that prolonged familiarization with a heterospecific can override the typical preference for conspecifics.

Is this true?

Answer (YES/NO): NO